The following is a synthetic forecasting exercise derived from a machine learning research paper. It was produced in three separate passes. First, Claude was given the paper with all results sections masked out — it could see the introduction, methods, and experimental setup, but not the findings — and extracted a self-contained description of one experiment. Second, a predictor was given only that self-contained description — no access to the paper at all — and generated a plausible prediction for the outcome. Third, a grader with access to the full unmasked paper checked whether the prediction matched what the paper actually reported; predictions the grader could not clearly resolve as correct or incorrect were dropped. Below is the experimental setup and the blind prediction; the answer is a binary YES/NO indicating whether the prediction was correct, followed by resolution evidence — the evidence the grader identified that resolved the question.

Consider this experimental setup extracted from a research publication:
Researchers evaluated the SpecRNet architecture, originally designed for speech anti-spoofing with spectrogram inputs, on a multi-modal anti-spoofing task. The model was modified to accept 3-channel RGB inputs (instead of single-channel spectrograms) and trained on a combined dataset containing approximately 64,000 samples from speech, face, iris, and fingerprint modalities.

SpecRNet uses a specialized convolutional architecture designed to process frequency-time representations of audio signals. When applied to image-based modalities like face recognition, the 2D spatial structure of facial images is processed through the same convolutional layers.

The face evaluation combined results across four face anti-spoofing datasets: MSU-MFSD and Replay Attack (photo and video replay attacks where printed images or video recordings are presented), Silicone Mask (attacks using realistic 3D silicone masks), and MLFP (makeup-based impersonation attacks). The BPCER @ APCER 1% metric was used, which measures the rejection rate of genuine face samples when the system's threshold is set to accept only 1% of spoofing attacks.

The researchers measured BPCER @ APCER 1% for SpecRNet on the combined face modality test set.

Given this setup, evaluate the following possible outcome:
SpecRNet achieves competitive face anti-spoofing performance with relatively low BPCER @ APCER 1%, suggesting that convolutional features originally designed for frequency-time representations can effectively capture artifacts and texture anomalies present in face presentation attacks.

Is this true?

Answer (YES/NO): NO